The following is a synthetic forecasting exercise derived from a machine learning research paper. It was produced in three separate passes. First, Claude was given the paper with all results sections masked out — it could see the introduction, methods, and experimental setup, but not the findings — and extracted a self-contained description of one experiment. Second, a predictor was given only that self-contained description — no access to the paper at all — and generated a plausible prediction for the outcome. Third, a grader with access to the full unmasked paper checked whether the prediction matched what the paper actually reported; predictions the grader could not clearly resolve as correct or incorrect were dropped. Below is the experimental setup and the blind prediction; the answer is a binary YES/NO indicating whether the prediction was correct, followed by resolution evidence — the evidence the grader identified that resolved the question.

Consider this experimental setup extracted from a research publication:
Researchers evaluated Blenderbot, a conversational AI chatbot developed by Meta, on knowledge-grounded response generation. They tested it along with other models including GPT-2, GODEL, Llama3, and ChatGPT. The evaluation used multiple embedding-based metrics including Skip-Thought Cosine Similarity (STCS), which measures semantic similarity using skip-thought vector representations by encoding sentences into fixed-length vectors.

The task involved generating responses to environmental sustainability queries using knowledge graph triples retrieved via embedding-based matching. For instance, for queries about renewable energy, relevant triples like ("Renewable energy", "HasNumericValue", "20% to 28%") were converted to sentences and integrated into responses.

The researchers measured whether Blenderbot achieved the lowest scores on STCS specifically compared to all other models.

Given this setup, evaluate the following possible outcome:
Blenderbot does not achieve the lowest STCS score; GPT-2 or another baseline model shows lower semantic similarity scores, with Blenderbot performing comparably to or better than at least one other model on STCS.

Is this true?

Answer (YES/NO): NO